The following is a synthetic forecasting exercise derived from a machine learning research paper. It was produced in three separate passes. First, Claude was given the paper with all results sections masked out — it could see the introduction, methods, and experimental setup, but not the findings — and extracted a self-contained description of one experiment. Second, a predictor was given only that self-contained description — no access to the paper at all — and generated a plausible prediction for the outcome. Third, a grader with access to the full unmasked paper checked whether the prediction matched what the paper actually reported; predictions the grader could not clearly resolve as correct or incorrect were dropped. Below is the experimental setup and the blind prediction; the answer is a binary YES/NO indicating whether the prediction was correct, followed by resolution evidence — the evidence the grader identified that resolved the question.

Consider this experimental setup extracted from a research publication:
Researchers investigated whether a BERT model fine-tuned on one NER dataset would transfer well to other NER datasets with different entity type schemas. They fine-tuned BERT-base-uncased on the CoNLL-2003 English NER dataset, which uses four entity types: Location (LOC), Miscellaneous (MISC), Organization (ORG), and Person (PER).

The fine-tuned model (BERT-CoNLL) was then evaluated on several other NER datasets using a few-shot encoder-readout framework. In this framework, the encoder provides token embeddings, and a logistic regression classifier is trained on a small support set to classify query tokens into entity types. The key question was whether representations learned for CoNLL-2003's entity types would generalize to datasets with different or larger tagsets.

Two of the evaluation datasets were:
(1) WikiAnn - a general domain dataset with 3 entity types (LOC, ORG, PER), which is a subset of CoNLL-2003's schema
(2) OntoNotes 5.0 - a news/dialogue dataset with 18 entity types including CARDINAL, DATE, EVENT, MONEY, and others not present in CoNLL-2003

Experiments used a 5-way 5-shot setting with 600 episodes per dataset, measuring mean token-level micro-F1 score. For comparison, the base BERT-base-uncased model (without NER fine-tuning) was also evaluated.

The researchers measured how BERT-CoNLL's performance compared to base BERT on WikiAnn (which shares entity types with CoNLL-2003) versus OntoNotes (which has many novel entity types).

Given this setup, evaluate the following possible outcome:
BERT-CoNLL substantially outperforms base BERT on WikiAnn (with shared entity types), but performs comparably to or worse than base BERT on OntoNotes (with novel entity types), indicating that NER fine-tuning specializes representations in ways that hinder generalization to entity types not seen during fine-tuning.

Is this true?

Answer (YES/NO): NO